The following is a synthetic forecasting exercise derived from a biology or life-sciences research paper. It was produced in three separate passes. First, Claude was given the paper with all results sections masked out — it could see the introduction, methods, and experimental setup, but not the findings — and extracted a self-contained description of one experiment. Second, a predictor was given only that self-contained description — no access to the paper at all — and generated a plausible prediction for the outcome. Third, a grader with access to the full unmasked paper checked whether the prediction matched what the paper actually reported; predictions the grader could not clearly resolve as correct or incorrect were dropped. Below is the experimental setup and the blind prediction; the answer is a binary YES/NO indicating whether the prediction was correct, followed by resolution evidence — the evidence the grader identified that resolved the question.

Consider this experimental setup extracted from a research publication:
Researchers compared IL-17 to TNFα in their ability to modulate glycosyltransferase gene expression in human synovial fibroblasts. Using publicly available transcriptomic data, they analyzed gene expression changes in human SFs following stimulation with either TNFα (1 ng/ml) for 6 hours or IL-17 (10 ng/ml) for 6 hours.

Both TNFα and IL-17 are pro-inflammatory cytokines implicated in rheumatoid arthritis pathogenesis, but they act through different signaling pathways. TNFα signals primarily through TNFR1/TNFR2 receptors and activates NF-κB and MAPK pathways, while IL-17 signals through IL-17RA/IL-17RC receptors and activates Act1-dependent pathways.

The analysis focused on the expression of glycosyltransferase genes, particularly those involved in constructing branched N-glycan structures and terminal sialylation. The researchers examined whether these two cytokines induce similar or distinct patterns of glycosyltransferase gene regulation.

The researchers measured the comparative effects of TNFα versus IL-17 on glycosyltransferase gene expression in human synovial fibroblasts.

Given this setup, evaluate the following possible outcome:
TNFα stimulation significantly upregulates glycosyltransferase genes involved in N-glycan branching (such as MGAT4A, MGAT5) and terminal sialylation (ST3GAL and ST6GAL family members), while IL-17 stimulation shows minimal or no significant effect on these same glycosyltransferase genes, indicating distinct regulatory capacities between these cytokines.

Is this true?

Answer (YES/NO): NO